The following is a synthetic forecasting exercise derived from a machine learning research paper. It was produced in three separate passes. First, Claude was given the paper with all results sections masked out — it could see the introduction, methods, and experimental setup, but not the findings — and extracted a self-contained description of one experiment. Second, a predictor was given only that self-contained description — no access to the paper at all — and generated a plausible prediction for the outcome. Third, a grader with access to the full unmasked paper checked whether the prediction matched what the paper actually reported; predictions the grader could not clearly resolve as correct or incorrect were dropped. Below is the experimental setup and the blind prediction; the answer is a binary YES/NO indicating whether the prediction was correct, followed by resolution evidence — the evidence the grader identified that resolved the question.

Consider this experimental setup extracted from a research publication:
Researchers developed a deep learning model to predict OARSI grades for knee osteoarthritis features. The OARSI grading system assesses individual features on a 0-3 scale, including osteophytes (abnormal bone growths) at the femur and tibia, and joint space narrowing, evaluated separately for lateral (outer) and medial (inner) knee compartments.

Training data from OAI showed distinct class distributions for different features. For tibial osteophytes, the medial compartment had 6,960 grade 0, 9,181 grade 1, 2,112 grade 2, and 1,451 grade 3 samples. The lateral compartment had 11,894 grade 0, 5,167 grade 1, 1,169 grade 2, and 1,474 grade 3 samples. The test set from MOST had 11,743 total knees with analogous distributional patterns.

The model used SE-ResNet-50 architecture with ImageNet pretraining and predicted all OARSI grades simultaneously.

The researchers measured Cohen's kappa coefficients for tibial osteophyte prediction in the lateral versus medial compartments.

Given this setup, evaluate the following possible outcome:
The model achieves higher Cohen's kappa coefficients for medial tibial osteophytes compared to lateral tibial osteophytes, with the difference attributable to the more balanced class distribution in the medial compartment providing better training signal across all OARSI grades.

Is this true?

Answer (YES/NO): NO